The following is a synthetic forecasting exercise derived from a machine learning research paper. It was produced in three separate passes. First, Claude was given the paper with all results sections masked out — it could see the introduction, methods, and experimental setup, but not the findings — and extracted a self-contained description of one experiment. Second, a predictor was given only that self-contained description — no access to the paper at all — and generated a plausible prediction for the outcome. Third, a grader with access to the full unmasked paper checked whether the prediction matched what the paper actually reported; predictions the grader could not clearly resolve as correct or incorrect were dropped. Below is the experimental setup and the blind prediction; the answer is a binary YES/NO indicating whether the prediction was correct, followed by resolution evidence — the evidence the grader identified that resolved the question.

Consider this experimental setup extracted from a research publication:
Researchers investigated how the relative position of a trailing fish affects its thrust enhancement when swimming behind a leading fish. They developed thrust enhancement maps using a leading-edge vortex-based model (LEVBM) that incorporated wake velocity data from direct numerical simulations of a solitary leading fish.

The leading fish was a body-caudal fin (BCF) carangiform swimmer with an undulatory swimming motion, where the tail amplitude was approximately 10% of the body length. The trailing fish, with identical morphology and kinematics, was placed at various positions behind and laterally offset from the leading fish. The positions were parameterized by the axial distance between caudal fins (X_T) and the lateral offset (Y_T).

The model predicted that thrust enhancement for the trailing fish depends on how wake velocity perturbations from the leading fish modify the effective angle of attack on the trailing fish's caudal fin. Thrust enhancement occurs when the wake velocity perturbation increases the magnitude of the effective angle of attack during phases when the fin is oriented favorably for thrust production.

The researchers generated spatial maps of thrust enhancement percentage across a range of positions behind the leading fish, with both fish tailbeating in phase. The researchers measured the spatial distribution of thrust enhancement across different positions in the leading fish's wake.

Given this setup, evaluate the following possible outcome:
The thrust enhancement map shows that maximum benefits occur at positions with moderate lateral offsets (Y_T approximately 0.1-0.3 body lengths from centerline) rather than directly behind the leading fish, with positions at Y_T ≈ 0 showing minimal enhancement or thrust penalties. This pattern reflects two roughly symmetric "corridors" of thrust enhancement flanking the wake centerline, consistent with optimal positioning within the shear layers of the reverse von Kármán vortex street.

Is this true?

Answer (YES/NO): YES